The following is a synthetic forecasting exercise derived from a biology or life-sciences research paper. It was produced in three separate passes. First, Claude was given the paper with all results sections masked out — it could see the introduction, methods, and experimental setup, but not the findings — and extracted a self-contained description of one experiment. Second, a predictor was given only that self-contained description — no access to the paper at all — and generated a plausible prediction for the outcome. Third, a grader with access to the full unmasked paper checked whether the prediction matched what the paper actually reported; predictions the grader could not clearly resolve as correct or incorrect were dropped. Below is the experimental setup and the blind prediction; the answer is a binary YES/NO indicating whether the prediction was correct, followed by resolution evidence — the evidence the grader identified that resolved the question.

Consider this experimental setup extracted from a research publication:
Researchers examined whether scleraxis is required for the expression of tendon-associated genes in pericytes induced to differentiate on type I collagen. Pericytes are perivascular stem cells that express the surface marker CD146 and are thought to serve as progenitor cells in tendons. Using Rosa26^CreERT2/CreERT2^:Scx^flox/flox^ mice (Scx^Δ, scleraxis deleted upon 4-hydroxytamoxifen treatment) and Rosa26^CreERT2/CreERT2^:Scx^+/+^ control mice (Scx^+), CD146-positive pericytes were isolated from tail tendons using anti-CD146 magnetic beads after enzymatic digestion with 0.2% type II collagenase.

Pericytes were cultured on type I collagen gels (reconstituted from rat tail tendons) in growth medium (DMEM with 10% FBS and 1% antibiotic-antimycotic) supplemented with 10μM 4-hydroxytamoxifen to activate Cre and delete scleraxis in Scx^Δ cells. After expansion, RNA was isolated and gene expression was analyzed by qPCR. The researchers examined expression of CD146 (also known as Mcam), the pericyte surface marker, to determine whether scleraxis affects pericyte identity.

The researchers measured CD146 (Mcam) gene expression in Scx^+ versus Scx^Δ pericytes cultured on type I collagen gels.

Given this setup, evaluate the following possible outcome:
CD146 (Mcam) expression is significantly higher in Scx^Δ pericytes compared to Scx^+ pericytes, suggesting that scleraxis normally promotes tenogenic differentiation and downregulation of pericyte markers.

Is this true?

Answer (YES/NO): YES